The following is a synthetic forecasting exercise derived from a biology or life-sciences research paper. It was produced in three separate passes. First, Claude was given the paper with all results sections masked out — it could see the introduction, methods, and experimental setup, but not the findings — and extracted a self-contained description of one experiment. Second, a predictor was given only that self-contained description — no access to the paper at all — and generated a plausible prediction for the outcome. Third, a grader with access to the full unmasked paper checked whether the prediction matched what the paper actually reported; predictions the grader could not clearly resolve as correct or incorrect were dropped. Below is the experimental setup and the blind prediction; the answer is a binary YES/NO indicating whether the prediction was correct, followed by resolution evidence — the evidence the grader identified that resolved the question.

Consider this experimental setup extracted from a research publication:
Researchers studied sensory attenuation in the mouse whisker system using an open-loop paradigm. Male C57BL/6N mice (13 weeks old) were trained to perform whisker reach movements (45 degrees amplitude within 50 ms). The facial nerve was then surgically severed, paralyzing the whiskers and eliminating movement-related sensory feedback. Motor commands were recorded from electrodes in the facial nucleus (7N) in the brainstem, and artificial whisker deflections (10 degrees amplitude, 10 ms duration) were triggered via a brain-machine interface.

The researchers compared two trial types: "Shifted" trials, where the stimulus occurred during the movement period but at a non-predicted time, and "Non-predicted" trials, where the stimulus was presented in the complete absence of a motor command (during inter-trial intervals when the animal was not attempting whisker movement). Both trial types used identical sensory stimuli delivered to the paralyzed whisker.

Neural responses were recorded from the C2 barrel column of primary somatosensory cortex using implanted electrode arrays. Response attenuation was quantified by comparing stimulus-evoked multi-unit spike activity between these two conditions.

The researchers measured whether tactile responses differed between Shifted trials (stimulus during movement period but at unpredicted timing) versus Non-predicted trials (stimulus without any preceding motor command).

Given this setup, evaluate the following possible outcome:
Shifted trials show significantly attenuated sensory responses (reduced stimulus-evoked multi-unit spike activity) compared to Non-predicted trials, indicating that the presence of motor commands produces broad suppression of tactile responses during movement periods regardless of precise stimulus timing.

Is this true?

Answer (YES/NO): YES